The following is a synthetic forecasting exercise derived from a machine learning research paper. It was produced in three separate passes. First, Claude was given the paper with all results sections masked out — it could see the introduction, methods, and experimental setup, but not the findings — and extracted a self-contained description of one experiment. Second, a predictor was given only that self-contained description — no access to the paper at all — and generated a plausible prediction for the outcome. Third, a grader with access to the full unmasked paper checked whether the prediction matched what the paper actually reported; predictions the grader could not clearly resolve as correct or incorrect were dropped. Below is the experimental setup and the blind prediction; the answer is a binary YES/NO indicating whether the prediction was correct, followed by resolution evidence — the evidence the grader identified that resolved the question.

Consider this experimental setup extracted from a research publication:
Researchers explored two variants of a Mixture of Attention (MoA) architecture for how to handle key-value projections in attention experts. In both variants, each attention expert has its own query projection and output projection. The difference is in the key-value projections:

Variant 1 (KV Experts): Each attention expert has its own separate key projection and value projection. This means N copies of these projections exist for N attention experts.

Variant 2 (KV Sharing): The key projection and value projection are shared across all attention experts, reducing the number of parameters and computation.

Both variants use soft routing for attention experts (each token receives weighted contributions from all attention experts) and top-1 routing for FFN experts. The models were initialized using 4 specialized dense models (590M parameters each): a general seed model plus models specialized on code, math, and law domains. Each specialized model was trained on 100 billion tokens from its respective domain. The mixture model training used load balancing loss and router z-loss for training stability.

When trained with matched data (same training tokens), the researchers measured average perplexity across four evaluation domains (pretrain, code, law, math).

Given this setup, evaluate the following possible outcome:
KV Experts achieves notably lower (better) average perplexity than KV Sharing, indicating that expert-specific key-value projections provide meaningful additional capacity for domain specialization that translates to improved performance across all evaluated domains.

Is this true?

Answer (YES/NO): YES